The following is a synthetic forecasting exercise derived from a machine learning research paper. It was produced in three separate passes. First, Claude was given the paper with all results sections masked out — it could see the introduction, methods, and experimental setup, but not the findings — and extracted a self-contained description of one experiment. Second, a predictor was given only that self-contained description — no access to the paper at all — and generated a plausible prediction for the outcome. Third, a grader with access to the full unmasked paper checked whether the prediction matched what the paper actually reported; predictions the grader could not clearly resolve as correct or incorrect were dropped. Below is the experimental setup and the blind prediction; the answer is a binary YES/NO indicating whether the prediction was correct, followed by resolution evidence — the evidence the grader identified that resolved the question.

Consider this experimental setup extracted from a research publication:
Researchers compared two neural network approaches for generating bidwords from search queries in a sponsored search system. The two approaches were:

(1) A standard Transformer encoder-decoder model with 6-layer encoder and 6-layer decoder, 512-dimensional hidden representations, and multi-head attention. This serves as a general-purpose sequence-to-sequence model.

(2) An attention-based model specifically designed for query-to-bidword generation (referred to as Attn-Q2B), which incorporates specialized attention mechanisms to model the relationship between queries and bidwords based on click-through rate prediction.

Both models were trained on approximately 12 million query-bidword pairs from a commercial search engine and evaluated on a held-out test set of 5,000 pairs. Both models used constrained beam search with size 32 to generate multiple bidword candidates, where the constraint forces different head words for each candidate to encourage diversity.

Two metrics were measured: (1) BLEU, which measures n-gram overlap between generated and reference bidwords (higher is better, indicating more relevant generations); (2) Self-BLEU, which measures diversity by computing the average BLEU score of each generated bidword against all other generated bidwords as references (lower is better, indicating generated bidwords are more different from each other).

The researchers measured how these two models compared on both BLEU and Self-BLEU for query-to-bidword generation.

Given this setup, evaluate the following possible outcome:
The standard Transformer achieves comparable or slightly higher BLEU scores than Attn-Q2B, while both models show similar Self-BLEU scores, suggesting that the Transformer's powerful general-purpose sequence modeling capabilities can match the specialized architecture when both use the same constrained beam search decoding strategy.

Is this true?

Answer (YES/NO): NO